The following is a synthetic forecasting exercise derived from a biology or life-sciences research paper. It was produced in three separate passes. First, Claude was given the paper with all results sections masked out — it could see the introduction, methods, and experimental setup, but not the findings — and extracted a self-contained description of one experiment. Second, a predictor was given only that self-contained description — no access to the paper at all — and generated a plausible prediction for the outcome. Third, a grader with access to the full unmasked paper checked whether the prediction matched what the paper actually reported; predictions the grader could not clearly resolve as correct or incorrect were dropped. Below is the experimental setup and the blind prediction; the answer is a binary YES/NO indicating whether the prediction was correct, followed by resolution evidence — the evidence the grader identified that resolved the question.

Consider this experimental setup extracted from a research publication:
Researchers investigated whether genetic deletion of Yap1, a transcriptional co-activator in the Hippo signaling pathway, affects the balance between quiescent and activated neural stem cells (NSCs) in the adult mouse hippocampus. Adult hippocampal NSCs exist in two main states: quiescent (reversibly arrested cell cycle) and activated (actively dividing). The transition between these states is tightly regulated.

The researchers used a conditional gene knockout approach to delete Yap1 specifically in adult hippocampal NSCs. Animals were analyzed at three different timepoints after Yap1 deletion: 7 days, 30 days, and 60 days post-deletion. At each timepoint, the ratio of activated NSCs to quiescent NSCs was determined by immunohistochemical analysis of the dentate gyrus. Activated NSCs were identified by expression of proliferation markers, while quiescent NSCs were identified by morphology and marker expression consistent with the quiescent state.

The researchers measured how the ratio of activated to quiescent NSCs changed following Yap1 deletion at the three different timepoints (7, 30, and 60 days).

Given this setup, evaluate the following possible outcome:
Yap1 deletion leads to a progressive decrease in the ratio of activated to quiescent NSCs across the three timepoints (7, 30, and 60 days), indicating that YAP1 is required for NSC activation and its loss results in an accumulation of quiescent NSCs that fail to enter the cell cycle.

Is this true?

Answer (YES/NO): NO